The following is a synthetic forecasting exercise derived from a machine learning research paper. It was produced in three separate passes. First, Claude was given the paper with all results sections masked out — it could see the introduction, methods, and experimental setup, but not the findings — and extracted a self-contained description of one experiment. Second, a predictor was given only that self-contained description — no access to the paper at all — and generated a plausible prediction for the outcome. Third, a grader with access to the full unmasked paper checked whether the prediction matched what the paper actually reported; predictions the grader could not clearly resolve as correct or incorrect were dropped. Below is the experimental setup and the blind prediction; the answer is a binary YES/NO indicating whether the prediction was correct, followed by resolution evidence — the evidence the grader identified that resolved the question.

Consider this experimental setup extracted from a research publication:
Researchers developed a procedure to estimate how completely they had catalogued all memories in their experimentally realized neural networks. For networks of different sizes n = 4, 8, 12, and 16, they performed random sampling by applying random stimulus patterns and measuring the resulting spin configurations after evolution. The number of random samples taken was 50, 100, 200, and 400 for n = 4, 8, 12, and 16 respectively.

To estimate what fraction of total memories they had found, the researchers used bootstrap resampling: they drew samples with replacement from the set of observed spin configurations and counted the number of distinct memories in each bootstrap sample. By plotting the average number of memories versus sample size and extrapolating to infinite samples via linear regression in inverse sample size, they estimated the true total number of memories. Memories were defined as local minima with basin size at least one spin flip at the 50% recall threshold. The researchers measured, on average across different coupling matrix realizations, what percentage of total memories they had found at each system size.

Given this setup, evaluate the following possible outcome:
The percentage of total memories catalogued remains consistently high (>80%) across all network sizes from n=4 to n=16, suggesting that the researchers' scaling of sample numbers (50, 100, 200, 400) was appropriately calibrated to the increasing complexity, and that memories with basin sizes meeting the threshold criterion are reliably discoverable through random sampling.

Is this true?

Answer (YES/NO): YES